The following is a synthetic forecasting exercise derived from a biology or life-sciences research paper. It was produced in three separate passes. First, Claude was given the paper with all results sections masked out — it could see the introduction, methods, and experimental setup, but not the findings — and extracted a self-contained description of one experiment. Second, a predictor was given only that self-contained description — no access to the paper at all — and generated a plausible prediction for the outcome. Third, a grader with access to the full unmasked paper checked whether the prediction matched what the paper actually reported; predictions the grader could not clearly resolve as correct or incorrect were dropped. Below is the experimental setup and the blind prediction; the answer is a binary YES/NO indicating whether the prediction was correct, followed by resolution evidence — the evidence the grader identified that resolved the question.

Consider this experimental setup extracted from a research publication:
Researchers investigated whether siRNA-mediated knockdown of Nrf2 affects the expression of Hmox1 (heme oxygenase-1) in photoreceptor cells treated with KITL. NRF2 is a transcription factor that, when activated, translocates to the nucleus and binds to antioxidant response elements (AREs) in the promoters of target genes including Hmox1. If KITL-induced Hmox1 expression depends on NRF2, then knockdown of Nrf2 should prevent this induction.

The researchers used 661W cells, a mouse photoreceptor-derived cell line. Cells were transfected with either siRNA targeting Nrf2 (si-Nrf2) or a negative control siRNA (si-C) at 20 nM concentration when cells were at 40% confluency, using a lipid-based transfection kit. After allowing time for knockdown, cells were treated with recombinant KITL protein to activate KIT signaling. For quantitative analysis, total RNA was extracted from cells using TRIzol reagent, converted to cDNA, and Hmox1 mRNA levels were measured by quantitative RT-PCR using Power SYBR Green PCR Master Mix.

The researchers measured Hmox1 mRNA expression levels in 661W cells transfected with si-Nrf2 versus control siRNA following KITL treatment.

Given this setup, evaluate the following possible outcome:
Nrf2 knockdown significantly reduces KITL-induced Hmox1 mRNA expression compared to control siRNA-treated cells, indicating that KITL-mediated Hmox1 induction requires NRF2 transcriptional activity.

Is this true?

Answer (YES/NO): YES